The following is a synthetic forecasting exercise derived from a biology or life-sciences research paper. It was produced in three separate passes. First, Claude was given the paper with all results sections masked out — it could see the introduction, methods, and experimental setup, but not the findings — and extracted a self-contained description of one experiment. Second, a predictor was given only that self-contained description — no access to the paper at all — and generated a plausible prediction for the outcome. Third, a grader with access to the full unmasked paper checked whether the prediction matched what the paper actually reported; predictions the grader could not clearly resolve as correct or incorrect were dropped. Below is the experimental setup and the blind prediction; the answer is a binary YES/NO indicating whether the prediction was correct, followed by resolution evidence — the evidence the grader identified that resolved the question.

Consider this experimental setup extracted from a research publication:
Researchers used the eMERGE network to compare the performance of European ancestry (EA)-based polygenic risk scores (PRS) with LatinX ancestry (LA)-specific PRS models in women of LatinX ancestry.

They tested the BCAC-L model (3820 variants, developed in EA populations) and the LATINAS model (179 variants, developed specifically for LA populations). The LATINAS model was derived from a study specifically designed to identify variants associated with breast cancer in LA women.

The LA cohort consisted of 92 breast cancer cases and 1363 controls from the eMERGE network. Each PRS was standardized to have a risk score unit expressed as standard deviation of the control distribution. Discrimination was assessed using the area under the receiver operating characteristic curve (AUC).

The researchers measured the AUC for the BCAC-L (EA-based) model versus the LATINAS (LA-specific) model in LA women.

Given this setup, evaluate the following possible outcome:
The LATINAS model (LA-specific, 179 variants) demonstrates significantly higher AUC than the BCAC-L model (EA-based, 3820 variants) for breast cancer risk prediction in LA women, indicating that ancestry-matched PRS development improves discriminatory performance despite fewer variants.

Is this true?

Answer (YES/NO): NO